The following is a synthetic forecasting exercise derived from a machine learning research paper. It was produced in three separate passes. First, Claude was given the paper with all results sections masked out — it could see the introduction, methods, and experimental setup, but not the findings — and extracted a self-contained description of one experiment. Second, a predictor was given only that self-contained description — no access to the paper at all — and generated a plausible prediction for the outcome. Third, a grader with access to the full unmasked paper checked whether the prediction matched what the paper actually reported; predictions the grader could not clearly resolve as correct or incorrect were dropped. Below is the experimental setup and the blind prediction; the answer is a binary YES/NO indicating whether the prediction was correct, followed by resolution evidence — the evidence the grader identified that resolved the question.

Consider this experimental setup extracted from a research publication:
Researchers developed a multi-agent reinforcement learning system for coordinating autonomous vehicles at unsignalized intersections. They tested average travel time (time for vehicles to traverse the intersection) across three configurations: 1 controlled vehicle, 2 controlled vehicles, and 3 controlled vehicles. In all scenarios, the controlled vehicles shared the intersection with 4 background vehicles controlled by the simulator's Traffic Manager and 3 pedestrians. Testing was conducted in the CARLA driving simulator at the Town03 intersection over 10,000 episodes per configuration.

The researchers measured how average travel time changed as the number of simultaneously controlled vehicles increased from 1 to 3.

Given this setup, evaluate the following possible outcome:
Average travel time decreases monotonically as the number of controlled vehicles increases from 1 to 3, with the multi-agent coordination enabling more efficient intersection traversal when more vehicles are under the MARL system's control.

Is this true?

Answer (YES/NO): YES